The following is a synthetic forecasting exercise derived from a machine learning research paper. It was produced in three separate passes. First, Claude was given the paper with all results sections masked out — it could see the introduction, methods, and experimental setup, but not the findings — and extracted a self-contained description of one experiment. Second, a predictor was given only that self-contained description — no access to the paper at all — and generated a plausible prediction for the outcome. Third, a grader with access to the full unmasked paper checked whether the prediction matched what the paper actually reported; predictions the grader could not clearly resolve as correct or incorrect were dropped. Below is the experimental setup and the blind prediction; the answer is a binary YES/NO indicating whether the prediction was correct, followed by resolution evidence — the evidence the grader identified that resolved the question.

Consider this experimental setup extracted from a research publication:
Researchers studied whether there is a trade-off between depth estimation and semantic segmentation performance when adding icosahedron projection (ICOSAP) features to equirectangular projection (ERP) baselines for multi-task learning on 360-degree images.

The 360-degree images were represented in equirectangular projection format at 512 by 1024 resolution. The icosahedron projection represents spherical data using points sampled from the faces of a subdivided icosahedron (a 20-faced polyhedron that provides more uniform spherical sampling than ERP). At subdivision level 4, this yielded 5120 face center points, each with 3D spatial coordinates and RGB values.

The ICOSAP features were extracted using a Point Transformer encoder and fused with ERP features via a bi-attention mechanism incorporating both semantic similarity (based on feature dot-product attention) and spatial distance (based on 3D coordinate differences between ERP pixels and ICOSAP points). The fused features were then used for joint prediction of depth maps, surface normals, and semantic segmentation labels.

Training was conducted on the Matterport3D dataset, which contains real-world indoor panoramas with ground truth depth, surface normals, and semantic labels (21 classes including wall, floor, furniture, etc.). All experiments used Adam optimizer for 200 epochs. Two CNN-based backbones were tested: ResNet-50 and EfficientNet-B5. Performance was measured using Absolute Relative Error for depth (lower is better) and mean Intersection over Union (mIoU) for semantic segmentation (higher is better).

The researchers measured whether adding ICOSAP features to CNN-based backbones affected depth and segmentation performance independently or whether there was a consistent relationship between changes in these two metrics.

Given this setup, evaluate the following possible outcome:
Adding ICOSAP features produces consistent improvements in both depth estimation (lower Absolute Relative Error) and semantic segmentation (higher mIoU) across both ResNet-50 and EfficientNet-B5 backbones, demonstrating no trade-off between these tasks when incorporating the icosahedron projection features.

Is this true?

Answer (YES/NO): NO